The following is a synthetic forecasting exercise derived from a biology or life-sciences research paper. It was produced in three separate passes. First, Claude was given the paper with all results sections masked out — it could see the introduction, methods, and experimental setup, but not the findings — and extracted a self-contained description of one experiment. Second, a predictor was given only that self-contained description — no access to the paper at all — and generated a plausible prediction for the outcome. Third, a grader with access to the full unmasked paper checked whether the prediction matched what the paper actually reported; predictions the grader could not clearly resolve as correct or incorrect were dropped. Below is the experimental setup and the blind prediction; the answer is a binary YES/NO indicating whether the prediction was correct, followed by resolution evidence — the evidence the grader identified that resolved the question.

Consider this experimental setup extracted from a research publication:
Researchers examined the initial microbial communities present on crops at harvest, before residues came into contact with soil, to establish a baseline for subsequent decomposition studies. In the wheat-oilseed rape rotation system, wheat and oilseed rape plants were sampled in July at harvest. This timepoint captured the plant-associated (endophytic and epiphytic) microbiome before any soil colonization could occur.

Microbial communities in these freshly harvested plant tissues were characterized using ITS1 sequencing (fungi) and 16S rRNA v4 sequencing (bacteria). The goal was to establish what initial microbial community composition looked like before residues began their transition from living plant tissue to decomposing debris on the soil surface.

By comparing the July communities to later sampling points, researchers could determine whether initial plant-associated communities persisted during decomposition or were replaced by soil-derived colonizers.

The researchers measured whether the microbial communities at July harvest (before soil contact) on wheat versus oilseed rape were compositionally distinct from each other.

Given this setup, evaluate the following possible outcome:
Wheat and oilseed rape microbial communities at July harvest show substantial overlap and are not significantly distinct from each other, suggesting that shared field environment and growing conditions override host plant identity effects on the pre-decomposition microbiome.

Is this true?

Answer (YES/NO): NO